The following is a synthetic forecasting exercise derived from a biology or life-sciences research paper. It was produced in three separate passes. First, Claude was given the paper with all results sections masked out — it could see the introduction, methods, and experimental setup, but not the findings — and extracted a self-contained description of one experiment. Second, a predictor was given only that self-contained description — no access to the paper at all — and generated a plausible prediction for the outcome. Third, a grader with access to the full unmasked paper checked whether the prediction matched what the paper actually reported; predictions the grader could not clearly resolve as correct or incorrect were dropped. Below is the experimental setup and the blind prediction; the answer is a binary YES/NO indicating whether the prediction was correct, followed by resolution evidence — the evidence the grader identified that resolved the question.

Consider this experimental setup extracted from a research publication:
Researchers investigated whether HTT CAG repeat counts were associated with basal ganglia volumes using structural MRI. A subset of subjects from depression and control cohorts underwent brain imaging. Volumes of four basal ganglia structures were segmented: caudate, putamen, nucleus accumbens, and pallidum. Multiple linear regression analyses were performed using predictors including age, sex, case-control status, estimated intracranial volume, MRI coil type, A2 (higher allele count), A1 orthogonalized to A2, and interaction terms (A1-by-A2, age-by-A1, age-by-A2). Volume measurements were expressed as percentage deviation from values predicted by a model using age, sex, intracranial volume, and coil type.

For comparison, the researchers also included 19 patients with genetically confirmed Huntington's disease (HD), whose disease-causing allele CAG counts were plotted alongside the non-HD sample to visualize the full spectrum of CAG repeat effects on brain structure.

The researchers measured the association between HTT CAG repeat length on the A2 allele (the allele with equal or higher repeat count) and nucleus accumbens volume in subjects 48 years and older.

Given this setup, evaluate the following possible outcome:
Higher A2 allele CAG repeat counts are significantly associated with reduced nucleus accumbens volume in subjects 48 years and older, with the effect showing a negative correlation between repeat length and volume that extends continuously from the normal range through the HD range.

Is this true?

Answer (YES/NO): NO